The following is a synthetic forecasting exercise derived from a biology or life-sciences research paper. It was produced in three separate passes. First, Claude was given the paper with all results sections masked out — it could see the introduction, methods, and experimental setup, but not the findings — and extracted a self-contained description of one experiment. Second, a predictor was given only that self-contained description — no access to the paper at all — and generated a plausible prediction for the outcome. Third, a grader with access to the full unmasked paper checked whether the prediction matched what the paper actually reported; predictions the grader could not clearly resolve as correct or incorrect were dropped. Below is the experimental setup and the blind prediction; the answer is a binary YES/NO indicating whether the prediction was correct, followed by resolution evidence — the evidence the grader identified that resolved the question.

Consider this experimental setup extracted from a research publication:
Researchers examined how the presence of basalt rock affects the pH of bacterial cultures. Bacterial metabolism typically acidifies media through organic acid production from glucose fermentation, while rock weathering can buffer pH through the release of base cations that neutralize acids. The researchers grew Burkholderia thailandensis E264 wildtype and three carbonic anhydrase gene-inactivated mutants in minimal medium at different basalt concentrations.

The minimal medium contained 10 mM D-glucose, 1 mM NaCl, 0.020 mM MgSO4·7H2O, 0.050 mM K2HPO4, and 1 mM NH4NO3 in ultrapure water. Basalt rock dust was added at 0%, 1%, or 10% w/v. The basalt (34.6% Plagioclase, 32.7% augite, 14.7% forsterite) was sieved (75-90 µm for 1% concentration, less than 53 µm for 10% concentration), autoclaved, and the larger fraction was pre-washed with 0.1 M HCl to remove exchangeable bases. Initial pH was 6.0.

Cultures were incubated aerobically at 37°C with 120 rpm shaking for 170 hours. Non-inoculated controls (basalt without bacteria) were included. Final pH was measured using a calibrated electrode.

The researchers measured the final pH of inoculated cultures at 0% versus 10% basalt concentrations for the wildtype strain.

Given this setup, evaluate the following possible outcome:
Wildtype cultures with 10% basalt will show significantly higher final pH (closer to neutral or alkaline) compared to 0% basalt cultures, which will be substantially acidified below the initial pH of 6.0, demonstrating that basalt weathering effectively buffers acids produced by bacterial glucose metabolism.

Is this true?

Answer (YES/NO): YES